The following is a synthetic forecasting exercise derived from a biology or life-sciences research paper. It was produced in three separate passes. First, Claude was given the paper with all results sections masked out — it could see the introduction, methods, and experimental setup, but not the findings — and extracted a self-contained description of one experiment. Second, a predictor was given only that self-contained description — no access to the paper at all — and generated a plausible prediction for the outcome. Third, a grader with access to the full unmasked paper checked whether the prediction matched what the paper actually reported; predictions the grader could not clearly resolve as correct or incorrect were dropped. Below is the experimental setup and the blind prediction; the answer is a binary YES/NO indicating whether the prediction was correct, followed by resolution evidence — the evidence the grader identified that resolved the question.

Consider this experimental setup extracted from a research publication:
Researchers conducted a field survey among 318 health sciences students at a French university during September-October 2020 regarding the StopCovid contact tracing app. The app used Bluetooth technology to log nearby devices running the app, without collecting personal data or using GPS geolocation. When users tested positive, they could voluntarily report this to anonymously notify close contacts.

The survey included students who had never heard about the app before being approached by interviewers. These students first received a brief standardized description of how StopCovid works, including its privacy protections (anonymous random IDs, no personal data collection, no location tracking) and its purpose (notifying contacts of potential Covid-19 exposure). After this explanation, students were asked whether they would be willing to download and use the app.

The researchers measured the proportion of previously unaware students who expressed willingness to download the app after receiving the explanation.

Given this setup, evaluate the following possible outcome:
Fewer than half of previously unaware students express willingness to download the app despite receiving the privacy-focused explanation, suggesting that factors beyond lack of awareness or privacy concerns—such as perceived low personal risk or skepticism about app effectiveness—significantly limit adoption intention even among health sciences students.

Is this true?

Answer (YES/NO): NO